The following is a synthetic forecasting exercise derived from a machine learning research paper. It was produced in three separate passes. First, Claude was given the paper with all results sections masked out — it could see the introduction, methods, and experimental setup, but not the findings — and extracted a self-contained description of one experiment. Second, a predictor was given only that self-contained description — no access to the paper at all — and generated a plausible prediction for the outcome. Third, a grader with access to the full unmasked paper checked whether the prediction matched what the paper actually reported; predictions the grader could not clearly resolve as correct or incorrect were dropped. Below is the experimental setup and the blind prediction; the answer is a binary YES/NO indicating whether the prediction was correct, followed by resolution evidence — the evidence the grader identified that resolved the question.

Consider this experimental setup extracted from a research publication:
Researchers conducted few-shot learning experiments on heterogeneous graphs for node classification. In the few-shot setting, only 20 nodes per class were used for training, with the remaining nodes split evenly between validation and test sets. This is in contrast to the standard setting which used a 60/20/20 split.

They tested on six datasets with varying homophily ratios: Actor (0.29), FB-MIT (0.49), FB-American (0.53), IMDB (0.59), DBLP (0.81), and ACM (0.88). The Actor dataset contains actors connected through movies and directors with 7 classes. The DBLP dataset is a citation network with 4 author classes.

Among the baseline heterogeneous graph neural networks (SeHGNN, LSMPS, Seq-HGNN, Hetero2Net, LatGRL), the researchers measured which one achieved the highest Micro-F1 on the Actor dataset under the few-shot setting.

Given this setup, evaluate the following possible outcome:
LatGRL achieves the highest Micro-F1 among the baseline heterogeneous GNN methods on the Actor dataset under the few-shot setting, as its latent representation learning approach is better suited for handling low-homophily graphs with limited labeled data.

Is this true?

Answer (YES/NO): YES